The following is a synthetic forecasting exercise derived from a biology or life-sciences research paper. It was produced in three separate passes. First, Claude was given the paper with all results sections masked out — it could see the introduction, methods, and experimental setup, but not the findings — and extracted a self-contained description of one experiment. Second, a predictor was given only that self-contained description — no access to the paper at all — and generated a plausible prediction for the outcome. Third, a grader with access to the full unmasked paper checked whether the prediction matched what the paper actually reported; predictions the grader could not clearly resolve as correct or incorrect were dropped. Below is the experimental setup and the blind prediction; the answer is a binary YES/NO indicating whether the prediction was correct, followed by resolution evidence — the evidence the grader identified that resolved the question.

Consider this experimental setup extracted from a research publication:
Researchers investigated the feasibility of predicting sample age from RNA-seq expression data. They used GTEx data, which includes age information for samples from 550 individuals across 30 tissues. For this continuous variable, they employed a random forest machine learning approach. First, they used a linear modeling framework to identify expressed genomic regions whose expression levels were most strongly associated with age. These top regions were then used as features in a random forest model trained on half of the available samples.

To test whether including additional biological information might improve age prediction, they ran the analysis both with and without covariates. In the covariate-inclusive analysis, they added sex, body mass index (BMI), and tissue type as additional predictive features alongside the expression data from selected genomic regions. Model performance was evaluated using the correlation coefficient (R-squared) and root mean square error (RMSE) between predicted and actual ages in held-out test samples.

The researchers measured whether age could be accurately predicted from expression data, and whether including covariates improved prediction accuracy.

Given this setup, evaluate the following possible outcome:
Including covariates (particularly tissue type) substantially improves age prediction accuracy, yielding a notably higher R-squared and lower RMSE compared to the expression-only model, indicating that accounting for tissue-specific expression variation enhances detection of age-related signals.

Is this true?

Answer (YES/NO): NO